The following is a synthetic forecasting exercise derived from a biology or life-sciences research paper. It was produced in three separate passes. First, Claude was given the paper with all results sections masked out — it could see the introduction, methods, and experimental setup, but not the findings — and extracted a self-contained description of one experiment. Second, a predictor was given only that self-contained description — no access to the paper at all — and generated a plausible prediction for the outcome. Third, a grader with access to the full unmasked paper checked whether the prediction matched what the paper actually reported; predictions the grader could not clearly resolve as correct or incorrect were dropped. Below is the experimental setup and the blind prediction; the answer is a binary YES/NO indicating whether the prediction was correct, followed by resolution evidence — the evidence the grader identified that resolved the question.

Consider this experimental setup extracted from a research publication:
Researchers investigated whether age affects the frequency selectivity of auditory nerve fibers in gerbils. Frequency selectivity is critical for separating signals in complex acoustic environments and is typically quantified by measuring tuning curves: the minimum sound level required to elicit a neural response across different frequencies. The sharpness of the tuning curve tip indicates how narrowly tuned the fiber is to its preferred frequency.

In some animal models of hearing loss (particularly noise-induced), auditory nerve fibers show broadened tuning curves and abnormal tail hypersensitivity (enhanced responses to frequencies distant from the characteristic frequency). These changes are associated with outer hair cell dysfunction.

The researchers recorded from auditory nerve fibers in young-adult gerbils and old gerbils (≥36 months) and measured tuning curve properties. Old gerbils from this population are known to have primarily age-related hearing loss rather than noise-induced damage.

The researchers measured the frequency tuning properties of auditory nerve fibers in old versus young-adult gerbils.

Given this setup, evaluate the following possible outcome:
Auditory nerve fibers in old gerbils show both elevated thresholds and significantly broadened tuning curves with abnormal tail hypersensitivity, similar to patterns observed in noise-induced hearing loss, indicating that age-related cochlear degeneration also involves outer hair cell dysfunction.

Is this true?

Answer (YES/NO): NO